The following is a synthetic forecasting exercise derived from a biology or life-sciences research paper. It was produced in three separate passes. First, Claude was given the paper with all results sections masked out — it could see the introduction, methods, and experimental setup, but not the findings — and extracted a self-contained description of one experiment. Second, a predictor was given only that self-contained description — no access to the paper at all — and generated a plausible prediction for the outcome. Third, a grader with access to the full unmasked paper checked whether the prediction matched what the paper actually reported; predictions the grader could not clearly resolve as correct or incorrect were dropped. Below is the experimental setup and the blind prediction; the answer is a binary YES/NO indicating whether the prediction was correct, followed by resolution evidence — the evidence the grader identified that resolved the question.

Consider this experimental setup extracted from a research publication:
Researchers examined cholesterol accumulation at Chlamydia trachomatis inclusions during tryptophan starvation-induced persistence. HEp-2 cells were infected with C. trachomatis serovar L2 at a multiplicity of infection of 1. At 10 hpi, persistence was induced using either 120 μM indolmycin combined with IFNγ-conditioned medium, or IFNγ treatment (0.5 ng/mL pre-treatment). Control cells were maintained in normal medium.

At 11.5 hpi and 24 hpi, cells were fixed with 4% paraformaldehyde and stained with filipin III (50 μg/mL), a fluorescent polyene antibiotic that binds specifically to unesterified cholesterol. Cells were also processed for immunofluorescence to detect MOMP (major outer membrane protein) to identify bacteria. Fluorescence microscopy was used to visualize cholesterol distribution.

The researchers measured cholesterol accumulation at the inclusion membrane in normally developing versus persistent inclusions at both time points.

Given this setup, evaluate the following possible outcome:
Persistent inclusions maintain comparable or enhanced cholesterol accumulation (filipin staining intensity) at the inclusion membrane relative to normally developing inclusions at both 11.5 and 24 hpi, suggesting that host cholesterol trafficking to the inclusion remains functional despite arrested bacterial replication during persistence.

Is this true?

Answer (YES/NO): NO